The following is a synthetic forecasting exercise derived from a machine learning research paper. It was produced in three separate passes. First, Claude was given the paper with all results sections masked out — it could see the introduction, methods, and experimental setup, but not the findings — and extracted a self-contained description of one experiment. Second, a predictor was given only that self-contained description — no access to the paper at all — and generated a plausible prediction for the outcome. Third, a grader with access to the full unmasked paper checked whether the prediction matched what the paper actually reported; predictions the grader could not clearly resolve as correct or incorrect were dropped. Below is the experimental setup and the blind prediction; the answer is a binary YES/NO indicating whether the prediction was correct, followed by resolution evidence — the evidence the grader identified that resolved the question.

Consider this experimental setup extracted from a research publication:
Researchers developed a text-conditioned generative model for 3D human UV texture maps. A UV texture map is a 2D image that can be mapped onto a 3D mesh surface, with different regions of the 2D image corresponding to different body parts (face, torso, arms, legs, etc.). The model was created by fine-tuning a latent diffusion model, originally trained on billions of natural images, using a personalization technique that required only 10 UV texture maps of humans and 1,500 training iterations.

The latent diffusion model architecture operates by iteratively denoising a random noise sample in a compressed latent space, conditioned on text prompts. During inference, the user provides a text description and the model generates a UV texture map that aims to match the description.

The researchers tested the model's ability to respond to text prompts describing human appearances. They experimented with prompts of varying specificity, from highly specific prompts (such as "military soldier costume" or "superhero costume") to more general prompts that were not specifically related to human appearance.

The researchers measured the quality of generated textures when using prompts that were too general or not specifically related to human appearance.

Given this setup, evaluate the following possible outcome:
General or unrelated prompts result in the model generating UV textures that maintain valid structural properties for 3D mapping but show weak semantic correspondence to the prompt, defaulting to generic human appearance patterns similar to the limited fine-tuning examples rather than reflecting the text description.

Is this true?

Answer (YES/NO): NO